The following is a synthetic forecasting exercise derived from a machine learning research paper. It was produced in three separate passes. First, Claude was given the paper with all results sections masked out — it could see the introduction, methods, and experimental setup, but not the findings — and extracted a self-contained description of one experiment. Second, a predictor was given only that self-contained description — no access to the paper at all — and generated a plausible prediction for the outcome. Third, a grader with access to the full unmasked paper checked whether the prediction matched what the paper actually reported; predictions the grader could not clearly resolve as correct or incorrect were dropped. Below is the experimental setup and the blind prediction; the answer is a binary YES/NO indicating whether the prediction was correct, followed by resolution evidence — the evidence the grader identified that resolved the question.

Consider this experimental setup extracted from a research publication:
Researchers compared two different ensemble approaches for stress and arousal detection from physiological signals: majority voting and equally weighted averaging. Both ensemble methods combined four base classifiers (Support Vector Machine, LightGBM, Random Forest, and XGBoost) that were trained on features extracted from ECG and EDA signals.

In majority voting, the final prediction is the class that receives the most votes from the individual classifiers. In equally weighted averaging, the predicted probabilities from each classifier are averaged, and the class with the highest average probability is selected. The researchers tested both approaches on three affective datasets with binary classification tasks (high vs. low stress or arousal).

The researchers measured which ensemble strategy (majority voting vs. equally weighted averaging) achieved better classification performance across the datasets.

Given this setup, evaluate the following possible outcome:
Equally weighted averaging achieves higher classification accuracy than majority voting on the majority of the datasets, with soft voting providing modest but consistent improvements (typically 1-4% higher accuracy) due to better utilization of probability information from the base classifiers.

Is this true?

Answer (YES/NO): NO